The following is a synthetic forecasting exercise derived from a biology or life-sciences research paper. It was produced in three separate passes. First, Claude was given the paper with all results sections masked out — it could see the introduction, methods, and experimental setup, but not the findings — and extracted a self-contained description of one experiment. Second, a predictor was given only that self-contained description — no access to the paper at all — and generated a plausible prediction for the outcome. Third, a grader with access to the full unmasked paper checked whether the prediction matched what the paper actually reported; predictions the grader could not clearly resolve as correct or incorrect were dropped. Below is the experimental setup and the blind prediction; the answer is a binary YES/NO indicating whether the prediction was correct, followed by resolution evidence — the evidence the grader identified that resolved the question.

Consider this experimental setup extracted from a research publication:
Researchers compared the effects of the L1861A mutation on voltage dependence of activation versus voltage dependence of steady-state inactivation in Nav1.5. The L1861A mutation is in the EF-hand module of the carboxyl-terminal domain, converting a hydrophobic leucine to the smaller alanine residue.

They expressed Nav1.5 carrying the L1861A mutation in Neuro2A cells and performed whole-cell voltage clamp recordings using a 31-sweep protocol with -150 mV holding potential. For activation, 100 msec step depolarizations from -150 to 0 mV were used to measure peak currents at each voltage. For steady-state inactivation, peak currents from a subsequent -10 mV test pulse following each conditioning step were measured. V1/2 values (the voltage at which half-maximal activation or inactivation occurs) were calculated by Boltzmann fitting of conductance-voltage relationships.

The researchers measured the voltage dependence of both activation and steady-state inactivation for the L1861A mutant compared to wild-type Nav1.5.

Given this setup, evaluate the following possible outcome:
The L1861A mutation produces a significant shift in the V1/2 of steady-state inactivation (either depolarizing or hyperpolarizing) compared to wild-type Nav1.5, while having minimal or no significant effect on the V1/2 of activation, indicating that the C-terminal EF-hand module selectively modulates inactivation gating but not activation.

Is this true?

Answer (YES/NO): YES